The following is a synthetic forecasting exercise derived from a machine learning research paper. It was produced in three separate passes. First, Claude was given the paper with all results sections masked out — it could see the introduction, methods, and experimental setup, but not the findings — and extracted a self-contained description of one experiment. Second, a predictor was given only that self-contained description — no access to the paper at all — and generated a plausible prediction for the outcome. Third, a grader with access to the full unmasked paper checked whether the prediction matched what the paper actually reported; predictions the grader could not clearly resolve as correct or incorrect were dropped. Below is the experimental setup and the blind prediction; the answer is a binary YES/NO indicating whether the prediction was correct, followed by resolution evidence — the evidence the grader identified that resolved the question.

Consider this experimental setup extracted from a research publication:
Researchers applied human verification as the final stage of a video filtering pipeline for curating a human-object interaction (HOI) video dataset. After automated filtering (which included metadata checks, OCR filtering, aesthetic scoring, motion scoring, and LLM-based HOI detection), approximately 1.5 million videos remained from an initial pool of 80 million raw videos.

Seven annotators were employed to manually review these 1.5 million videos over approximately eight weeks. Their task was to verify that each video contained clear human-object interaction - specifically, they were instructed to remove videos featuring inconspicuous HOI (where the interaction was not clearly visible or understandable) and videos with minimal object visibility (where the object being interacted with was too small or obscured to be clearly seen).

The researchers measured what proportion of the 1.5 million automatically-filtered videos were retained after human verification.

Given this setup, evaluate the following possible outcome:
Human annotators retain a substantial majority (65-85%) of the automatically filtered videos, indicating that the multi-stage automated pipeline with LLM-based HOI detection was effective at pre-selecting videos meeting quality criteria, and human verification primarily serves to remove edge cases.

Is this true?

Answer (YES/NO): YES